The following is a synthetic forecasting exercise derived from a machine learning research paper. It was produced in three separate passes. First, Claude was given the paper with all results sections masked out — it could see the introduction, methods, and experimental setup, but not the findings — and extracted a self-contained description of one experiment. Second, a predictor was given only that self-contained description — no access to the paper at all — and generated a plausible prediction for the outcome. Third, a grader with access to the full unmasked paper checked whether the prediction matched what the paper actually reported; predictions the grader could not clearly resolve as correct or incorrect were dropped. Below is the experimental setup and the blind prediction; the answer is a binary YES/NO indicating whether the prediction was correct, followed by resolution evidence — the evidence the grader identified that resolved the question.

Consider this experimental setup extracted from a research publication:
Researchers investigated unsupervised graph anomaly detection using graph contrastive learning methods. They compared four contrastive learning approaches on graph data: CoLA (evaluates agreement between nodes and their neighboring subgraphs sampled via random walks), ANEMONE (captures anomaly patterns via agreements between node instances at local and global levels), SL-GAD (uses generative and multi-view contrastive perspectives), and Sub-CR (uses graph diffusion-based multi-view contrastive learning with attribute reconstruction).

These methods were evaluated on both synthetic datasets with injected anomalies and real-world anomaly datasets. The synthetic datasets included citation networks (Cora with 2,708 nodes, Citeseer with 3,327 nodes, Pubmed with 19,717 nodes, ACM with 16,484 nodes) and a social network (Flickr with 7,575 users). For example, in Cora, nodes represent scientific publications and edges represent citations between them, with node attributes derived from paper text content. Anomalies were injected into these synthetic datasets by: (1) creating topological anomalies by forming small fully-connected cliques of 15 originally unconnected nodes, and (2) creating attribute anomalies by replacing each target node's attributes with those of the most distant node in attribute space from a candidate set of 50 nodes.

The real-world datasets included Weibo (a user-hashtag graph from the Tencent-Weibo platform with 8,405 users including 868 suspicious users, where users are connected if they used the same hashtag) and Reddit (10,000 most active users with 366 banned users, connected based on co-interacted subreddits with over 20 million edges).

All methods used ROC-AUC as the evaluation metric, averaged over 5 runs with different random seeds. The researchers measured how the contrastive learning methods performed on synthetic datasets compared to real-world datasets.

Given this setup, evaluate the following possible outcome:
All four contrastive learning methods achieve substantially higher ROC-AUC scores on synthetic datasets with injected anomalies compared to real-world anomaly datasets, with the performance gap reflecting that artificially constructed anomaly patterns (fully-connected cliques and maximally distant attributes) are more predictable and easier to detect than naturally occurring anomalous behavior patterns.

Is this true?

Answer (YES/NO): YES